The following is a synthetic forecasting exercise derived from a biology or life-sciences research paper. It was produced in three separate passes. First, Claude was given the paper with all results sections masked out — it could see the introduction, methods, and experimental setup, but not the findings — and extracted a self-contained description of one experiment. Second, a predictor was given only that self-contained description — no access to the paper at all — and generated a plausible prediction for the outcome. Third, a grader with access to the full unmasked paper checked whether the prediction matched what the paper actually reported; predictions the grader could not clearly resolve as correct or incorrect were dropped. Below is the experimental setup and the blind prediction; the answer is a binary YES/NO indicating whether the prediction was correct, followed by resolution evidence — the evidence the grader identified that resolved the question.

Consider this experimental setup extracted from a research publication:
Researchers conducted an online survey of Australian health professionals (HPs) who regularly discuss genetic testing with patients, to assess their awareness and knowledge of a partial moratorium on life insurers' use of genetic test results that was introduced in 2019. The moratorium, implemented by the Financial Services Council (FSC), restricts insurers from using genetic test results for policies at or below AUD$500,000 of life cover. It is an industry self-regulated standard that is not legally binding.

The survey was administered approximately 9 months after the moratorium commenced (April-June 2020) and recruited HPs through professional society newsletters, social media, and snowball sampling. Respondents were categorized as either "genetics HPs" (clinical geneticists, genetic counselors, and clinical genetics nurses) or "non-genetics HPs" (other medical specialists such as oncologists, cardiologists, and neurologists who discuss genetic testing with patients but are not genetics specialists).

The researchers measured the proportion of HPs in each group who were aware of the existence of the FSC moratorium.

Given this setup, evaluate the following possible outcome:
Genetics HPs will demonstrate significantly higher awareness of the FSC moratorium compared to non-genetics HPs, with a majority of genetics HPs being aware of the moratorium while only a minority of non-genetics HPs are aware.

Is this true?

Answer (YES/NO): NO